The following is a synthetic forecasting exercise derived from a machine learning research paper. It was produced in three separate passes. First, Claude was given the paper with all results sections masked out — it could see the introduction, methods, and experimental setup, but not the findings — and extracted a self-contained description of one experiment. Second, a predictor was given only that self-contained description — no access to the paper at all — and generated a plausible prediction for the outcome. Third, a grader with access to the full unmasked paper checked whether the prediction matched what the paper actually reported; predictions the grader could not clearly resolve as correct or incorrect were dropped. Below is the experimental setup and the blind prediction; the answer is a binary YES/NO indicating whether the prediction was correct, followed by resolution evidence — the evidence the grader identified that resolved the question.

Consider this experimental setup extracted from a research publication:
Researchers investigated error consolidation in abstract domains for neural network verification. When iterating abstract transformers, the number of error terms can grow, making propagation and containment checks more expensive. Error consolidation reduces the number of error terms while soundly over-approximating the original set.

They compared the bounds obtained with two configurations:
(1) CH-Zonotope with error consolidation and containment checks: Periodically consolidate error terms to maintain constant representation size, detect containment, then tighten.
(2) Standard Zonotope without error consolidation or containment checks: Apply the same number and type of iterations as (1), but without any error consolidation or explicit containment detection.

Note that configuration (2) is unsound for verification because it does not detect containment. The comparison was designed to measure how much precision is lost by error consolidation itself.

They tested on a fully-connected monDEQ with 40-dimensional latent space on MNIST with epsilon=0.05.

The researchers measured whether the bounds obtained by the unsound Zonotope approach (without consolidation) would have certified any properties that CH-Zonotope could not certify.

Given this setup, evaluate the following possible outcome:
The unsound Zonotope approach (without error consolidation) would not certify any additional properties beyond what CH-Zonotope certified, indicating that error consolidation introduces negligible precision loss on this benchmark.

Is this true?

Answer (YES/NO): YES